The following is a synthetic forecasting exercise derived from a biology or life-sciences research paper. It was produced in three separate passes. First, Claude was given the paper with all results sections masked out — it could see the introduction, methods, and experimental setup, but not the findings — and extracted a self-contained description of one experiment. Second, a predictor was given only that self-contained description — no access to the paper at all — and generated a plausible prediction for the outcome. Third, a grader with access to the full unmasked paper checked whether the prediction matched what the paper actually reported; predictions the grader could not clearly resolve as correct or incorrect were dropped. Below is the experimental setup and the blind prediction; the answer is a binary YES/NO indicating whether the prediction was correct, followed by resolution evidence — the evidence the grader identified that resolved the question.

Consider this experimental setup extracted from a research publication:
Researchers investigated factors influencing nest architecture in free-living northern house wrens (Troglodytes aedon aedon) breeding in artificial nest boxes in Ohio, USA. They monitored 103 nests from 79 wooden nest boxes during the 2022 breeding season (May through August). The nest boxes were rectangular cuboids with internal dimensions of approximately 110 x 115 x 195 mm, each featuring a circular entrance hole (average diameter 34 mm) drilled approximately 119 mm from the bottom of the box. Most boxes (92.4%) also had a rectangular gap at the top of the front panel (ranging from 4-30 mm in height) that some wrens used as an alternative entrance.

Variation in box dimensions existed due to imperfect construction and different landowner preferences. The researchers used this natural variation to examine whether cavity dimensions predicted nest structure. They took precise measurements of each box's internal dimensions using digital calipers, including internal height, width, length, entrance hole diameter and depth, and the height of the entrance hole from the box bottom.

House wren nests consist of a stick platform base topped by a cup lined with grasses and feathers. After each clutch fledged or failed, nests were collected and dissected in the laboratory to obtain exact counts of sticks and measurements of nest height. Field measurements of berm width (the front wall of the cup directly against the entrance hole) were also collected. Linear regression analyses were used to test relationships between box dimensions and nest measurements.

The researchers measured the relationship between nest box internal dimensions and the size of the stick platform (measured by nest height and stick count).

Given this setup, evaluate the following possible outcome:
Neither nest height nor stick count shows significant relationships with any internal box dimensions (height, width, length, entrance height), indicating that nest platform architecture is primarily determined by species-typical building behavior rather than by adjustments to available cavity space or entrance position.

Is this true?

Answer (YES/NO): NO